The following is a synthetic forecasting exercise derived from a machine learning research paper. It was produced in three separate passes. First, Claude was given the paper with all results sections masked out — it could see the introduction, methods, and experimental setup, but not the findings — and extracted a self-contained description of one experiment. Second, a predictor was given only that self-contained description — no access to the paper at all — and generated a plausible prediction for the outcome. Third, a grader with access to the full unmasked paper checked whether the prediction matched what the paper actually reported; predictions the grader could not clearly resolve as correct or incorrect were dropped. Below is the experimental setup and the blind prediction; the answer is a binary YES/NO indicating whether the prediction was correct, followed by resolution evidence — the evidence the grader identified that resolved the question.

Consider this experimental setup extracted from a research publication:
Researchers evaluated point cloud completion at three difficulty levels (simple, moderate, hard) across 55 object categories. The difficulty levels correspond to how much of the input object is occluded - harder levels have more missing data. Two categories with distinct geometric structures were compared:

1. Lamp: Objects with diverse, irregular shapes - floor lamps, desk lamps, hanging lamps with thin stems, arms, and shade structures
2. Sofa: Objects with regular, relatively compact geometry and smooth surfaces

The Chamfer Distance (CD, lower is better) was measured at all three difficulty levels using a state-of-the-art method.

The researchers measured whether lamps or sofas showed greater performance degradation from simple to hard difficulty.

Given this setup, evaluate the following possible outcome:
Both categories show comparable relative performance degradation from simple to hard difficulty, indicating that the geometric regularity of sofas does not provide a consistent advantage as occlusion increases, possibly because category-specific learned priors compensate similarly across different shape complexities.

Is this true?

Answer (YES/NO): NO